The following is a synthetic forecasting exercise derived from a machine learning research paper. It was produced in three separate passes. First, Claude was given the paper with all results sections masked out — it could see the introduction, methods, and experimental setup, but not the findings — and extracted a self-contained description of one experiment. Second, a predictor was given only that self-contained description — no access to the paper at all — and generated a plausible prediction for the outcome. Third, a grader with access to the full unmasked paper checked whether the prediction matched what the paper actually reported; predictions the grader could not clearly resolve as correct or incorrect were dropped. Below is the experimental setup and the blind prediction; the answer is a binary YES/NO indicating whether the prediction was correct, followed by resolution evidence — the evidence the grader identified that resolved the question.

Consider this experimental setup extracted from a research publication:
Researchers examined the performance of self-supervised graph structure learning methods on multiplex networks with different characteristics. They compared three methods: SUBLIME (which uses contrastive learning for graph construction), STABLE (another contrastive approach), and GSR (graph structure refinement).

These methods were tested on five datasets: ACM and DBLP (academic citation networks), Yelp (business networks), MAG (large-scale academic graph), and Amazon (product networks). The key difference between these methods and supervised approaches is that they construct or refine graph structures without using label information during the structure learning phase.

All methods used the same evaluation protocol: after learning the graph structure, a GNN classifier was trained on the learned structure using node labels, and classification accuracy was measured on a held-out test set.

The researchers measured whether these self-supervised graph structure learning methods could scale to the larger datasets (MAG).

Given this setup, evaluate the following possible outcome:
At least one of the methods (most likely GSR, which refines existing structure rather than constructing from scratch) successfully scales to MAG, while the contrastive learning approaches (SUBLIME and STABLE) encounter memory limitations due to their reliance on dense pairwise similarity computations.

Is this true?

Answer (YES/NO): NO